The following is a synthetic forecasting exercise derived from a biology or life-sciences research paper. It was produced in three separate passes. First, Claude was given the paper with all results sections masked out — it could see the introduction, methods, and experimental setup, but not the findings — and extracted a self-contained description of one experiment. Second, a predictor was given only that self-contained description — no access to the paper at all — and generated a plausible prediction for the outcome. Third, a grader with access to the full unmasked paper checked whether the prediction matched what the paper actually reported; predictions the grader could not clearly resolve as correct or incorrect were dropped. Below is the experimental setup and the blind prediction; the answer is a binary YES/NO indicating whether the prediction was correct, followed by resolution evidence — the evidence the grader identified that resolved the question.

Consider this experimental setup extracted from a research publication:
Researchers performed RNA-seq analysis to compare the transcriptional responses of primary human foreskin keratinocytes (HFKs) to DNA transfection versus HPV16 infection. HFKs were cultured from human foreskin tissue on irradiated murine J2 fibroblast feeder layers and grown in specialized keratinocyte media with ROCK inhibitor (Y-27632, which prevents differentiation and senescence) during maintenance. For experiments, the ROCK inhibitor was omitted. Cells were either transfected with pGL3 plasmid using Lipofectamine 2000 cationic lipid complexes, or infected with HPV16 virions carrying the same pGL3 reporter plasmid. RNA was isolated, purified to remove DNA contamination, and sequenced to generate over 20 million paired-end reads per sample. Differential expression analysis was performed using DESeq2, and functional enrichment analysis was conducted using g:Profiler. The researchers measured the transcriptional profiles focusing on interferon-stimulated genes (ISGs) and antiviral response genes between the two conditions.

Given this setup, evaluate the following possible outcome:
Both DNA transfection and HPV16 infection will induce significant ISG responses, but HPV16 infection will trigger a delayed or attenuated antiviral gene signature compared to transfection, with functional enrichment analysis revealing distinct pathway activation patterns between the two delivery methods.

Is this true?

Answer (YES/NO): NO